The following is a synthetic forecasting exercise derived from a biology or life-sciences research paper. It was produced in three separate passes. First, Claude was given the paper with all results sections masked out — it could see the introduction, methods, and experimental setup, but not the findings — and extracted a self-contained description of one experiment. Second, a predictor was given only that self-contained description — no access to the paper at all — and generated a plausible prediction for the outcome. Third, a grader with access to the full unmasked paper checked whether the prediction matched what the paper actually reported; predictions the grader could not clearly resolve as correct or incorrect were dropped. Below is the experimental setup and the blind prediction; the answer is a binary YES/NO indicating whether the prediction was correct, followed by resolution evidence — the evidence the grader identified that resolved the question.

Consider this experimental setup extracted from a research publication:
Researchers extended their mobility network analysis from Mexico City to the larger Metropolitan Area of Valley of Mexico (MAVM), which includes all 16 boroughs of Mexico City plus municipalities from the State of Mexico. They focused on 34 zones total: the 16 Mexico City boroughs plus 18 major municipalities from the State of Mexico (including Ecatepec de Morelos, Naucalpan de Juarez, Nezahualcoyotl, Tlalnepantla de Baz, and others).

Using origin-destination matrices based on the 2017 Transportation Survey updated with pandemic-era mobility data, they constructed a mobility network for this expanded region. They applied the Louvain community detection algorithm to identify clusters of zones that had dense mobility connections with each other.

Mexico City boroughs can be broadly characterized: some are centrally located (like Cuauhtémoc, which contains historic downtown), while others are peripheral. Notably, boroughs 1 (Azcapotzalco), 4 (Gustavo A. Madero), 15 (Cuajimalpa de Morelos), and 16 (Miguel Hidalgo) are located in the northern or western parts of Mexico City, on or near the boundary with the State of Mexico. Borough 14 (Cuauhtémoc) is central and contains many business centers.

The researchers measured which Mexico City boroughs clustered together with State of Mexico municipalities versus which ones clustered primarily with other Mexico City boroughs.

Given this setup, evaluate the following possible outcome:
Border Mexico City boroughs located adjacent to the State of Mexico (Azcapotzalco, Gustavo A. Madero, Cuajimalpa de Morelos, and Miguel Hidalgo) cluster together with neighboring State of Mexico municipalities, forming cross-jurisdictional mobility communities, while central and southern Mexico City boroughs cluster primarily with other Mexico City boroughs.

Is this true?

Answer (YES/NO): NO